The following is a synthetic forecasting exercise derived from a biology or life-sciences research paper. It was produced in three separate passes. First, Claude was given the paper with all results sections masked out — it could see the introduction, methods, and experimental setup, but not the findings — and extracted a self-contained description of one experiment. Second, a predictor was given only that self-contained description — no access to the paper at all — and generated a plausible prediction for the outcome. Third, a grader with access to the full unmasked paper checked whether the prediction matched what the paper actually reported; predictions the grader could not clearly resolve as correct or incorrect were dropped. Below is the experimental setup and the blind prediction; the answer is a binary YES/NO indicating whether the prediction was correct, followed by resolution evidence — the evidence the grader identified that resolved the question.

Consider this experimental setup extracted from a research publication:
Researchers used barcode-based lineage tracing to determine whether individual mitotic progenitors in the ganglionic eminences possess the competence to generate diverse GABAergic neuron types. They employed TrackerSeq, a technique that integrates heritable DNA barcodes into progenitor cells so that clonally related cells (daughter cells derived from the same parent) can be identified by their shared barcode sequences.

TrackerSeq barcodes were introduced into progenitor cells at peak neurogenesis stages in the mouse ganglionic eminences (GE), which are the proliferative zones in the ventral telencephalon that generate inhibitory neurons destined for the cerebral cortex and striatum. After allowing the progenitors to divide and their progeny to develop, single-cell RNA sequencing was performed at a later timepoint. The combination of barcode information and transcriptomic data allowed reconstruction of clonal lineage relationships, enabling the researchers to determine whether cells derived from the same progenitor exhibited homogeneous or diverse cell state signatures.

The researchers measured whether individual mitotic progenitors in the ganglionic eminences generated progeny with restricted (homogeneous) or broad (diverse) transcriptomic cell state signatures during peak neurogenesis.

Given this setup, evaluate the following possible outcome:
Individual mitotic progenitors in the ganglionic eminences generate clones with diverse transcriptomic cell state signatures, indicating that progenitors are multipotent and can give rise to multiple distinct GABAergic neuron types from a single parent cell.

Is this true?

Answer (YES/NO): YES